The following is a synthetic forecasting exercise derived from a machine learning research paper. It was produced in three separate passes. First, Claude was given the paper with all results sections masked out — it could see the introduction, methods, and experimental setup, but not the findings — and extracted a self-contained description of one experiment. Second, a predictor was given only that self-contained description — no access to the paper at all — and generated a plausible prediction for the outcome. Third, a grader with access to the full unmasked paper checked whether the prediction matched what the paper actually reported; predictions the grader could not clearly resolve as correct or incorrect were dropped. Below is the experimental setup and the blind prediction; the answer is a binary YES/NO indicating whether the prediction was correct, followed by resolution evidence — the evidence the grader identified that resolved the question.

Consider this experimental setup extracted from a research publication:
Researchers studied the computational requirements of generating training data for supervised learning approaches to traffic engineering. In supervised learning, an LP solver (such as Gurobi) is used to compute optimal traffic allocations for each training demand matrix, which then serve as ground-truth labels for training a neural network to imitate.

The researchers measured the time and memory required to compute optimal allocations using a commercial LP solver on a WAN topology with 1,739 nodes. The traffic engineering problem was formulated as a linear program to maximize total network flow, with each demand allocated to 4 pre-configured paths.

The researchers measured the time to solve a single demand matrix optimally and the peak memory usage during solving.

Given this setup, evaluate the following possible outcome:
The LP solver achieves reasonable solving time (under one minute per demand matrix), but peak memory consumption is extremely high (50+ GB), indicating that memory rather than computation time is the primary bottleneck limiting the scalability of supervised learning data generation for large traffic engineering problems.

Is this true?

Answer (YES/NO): NO